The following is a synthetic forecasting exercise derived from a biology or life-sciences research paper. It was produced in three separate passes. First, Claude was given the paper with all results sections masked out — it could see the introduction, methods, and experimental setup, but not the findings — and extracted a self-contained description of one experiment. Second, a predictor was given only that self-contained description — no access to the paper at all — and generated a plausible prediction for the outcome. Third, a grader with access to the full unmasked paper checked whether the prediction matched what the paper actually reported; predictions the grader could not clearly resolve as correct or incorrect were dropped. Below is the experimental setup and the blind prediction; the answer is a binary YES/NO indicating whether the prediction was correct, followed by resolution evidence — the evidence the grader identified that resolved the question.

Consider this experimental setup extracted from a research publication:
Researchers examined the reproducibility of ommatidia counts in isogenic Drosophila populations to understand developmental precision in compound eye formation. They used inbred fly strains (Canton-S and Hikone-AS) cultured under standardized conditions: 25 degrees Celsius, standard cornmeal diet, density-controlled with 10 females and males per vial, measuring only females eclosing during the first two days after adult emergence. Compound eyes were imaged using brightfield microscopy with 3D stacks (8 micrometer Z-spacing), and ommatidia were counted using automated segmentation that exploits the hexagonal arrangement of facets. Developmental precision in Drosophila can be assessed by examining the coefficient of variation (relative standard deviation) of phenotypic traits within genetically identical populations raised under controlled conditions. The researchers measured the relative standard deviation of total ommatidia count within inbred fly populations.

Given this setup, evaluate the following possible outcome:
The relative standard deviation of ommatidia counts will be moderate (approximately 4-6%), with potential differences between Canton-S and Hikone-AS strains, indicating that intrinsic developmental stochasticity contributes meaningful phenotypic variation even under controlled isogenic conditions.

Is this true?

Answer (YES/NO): NO